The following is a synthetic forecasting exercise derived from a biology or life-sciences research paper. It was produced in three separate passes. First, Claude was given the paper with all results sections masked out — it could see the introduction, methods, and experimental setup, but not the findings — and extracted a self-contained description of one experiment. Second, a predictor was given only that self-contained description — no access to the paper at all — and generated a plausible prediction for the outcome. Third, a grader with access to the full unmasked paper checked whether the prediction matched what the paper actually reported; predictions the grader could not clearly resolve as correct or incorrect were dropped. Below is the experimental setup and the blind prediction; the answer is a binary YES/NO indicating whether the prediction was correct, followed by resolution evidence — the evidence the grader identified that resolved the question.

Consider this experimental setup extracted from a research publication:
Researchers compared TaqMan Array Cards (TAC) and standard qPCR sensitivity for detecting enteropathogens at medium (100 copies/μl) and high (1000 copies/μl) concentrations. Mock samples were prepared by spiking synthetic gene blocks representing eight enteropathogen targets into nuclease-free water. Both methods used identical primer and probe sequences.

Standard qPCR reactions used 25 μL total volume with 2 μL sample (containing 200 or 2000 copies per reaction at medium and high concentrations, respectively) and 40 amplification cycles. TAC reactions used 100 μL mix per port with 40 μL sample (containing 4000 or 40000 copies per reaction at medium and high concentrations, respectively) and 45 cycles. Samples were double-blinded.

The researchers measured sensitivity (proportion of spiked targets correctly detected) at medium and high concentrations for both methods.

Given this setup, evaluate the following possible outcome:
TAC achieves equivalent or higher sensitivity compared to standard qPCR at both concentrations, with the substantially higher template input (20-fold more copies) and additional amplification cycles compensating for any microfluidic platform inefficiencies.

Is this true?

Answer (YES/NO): NO